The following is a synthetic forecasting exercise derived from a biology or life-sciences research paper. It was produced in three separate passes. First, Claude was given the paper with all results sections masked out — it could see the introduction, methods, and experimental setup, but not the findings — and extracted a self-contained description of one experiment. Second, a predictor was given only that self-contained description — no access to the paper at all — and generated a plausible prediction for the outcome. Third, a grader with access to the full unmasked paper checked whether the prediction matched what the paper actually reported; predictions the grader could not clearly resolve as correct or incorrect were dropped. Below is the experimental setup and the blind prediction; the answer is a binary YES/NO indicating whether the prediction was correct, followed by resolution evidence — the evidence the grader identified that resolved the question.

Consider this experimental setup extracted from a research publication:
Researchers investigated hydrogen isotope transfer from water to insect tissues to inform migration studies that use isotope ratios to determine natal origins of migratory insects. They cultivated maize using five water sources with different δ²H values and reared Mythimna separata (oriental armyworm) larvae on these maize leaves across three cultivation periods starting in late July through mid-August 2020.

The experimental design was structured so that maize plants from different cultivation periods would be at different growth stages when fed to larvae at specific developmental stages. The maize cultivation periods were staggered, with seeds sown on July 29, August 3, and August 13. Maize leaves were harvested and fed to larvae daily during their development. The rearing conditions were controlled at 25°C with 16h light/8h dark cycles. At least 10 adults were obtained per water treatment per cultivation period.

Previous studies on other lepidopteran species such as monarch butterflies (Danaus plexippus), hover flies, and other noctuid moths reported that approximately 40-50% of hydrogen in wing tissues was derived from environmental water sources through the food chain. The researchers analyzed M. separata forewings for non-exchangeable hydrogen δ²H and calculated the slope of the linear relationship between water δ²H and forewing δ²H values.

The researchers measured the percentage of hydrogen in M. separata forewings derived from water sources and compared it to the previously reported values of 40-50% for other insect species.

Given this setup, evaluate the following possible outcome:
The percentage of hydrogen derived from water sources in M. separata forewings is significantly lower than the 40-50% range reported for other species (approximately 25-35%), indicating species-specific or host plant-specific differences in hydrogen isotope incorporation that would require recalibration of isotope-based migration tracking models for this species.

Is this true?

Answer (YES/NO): NO